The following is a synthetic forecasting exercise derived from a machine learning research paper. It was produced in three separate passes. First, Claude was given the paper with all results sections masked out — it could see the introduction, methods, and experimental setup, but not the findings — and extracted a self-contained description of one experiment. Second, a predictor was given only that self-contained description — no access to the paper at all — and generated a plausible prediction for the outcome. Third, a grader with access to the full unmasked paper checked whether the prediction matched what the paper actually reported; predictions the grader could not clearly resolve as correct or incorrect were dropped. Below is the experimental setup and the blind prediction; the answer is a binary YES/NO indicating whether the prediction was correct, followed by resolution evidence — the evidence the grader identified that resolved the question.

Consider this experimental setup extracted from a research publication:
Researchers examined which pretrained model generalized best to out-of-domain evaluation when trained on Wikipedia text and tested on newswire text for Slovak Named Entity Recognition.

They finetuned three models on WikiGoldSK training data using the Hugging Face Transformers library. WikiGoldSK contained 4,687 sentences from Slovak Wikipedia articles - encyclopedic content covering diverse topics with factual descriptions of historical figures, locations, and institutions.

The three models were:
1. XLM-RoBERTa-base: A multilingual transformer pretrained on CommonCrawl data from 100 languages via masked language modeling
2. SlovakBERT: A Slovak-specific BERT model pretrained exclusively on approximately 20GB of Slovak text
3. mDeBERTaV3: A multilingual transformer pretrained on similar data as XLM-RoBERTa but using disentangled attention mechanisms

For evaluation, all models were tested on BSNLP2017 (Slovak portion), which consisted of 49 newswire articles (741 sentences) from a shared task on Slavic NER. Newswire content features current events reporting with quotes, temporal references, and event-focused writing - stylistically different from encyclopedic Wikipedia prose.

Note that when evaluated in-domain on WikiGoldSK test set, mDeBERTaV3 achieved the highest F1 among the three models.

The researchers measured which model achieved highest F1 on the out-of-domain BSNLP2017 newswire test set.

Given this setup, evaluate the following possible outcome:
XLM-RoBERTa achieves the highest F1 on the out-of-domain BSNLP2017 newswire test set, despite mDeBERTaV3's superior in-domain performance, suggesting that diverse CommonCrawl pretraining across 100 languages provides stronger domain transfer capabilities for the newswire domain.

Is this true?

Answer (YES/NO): NO